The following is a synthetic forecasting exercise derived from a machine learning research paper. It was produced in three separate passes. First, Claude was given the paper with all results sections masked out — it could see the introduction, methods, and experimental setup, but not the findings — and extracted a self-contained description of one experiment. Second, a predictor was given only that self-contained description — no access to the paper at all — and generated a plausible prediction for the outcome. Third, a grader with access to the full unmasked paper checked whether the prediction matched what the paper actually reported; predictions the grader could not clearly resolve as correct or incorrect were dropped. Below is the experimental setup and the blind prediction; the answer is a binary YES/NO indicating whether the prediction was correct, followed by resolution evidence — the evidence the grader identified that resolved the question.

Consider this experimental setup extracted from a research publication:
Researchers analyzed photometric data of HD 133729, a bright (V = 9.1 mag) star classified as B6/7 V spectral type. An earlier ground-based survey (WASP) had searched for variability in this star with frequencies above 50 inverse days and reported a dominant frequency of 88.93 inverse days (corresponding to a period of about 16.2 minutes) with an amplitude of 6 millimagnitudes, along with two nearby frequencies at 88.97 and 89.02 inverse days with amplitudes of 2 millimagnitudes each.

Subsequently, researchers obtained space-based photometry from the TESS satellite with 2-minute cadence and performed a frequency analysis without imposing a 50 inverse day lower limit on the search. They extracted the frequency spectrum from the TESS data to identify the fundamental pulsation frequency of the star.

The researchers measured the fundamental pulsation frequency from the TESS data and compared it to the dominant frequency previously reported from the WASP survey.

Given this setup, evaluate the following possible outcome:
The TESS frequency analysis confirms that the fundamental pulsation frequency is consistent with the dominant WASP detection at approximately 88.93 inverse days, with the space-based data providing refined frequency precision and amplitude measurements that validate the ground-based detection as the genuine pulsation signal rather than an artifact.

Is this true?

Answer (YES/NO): NO